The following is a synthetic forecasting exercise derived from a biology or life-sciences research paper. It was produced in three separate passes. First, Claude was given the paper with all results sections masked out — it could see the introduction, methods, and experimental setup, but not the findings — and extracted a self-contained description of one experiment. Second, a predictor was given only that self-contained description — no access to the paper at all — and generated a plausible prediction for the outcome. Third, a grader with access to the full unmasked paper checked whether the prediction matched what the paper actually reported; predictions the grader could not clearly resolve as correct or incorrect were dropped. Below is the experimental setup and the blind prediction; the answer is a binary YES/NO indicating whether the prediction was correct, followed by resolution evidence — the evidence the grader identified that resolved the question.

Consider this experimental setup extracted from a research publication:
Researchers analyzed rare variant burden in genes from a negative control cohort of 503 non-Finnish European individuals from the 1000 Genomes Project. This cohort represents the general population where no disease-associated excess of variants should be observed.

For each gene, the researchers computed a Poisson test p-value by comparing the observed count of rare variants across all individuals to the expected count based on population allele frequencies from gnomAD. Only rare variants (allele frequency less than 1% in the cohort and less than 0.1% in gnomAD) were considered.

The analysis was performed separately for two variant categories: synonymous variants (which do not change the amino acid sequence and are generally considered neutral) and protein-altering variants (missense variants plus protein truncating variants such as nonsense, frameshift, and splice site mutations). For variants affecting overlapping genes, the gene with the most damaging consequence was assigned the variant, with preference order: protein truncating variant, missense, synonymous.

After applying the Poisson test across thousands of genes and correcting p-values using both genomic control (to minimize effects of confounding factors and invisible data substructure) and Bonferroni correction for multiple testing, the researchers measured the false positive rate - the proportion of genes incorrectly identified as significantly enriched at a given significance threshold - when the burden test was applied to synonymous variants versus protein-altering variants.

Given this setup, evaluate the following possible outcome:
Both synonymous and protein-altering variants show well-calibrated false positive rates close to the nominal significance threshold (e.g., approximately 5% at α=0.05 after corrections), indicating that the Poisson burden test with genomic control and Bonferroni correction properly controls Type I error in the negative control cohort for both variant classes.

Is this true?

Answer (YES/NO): NO